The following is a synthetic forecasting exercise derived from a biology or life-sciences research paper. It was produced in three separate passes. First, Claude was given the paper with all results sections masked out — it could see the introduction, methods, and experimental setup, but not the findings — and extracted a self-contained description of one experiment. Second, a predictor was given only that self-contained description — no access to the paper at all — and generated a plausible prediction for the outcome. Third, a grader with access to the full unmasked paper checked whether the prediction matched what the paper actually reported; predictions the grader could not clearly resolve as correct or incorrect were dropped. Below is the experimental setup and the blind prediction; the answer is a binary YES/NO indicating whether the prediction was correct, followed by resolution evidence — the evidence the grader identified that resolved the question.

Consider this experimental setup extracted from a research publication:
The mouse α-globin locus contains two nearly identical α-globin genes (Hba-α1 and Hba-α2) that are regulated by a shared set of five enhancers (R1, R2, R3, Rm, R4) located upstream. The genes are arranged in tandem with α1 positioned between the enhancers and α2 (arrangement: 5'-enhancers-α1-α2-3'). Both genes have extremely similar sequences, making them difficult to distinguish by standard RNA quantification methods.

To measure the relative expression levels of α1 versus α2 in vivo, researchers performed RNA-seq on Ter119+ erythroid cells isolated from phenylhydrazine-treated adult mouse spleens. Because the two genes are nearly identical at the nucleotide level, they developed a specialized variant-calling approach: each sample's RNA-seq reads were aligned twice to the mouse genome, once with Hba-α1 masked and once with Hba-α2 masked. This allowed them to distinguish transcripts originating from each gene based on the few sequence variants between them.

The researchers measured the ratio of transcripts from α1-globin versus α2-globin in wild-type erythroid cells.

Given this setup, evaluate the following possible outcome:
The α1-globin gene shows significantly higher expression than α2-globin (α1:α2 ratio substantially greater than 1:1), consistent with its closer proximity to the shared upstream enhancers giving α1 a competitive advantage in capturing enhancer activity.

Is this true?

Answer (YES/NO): YES